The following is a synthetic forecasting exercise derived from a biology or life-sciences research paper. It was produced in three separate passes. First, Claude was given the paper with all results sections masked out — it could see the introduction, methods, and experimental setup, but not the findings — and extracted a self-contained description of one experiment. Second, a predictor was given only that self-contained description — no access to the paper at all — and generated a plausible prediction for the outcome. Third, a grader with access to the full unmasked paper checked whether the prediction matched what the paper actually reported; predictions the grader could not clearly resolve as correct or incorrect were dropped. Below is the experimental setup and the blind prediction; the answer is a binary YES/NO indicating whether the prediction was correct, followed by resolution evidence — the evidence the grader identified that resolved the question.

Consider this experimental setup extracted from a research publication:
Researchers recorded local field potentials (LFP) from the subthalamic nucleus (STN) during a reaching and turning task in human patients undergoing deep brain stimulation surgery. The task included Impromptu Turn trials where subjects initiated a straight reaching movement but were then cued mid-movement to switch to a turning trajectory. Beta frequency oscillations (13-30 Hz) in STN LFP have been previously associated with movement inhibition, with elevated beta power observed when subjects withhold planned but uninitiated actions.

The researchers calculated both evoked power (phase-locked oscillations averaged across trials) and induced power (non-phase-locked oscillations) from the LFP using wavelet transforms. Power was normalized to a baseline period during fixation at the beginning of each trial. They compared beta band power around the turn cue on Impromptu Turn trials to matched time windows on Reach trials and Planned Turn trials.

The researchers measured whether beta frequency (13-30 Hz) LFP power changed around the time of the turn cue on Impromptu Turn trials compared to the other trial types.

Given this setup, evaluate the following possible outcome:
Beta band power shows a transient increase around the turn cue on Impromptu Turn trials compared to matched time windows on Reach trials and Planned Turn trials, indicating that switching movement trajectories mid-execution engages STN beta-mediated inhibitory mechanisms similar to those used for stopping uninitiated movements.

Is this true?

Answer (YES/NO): NO